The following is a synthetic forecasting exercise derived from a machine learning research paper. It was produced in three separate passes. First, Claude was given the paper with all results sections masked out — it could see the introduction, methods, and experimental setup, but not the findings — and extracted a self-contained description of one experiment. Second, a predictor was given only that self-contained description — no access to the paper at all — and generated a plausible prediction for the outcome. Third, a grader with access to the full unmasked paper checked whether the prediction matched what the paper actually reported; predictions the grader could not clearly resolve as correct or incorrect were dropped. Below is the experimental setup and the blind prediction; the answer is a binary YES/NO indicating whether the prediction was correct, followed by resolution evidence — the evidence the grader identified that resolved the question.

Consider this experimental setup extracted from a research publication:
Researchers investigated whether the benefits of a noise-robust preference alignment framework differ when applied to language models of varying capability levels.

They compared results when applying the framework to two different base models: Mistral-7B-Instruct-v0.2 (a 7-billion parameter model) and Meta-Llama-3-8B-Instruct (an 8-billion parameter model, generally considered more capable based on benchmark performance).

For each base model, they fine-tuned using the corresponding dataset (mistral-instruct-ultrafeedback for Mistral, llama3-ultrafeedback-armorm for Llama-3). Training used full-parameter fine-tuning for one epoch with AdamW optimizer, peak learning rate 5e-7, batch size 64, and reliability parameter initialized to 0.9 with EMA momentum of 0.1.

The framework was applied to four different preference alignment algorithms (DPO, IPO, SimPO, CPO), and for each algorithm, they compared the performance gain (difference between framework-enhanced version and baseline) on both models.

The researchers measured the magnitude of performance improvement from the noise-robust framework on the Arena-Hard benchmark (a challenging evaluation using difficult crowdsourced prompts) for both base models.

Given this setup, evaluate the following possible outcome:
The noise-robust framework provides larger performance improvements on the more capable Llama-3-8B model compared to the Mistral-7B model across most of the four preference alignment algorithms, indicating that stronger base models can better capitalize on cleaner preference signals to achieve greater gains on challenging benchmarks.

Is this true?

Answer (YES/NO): YES